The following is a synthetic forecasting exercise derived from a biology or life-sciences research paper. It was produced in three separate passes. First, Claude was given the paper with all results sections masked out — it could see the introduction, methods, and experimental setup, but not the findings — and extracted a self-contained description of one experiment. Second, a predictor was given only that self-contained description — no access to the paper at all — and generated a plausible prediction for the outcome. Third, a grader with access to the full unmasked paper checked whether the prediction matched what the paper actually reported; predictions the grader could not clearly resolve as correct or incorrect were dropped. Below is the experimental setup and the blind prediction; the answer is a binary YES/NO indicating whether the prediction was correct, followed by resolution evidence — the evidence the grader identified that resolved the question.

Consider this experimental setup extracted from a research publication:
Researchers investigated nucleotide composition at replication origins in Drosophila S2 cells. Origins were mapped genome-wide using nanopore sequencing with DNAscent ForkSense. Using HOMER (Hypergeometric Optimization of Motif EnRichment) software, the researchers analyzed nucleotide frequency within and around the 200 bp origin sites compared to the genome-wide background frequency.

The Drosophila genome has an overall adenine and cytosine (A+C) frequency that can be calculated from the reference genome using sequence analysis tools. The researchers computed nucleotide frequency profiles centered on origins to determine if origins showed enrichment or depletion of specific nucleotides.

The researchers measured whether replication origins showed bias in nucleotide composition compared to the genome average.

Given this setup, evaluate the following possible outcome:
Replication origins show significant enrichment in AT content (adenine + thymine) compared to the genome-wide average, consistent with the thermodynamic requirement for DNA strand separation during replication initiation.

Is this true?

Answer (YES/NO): NO